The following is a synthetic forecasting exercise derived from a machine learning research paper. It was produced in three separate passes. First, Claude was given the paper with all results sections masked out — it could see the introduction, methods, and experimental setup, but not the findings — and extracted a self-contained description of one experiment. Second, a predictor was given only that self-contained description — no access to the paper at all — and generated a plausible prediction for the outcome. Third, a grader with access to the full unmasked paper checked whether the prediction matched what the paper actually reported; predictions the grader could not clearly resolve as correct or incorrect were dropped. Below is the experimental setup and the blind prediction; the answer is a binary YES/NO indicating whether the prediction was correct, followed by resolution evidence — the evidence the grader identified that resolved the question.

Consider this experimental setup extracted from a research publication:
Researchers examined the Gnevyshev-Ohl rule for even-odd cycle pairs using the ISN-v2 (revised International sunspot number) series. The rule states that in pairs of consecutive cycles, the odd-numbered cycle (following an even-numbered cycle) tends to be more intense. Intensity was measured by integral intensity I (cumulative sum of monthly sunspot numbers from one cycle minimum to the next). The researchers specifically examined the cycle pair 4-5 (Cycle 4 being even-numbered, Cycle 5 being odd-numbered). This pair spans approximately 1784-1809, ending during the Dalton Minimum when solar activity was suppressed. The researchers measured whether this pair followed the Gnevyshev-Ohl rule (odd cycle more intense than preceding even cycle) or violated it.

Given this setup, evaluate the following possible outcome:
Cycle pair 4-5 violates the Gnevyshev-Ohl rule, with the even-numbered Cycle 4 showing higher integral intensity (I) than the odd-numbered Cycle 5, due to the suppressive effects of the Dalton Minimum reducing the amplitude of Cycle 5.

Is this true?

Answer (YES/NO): YES